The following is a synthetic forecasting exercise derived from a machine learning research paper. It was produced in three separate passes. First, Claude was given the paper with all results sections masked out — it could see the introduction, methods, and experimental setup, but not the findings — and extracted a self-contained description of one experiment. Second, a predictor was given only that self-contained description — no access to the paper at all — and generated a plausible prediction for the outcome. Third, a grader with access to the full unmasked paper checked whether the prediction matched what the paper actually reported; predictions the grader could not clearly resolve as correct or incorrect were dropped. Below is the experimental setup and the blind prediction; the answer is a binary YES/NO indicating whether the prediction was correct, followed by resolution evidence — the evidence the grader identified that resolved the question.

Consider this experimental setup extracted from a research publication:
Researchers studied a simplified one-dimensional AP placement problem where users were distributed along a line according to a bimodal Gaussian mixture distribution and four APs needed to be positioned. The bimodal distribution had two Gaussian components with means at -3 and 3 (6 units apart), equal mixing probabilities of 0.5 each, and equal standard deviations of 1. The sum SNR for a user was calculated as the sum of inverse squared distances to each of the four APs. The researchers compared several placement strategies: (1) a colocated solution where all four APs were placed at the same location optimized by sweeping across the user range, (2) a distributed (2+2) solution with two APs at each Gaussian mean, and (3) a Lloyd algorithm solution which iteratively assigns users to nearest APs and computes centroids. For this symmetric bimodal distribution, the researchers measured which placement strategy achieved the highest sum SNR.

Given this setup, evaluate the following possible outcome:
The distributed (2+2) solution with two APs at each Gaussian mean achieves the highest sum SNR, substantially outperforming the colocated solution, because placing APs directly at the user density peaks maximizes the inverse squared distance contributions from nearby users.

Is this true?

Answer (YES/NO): NO